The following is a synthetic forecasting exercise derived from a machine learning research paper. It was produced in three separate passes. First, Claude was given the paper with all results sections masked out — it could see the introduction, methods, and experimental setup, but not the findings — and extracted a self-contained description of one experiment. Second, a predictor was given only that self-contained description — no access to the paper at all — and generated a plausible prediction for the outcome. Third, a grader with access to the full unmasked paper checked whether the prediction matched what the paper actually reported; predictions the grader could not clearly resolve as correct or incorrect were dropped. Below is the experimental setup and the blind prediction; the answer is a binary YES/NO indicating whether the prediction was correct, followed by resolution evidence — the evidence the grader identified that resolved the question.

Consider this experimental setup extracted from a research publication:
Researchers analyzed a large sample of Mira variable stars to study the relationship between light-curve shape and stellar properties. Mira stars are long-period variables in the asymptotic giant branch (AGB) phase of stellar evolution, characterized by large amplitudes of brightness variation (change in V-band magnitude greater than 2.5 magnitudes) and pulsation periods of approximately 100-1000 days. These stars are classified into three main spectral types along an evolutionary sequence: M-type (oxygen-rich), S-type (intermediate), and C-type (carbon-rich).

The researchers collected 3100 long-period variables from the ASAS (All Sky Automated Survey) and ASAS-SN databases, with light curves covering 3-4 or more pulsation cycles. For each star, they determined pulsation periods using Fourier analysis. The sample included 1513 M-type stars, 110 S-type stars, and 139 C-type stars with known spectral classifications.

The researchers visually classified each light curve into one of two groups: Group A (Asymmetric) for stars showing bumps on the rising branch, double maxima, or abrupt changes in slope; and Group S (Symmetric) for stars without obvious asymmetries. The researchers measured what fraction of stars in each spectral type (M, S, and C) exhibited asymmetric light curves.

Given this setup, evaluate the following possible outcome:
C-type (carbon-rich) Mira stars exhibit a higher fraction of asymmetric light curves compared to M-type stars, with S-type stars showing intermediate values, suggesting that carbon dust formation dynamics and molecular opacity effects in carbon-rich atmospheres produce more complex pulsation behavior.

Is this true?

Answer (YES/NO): NO